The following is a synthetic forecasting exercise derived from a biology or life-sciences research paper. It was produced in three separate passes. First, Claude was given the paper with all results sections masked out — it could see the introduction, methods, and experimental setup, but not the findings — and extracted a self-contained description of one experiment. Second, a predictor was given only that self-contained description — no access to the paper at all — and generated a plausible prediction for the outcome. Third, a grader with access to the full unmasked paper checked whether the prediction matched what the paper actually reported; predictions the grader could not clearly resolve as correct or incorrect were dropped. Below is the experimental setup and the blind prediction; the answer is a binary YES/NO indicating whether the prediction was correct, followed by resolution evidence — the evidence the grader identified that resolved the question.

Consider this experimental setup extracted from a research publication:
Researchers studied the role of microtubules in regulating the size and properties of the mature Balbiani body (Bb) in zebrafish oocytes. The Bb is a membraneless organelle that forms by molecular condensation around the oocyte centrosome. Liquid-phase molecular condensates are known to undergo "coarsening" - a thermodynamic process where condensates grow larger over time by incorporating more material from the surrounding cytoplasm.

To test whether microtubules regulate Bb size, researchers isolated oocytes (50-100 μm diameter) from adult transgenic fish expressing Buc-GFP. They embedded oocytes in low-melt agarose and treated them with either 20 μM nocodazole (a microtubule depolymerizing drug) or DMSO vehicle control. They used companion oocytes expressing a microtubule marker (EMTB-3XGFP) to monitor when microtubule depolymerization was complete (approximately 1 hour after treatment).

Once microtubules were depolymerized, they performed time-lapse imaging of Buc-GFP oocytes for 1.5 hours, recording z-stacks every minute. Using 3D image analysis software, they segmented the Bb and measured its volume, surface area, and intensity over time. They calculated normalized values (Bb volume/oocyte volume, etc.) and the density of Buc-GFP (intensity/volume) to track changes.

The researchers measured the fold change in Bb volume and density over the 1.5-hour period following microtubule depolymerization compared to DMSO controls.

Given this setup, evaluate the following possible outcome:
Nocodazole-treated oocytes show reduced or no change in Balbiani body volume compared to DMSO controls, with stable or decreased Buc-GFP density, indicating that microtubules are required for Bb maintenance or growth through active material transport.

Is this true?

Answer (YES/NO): NO